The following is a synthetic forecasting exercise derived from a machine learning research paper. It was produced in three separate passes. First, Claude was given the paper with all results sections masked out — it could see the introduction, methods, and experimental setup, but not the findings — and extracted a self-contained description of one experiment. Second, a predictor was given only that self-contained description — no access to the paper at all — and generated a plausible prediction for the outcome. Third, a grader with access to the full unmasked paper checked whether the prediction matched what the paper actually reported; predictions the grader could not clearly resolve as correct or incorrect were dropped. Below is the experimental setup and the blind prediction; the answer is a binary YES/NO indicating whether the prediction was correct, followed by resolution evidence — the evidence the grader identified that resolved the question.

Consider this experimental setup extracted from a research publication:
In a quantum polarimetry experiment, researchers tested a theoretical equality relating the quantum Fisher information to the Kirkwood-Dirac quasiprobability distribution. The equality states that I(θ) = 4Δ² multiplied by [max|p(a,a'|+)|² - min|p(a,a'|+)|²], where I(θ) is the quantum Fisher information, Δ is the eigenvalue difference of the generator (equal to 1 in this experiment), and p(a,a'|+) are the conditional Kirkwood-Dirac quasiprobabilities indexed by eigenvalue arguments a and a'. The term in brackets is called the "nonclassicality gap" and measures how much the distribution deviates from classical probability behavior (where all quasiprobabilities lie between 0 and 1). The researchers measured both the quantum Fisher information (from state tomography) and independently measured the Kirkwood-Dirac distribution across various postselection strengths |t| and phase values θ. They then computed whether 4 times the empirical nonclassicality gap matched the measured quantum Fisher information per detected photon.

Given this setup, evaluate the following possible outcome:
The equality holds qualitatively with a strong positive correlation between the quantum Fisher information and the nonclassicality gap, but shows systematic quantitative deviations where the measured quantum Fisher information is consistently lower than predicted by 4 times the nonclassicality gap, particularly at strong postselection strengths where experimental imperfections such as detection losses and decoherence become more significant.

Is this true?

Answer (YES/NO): NO